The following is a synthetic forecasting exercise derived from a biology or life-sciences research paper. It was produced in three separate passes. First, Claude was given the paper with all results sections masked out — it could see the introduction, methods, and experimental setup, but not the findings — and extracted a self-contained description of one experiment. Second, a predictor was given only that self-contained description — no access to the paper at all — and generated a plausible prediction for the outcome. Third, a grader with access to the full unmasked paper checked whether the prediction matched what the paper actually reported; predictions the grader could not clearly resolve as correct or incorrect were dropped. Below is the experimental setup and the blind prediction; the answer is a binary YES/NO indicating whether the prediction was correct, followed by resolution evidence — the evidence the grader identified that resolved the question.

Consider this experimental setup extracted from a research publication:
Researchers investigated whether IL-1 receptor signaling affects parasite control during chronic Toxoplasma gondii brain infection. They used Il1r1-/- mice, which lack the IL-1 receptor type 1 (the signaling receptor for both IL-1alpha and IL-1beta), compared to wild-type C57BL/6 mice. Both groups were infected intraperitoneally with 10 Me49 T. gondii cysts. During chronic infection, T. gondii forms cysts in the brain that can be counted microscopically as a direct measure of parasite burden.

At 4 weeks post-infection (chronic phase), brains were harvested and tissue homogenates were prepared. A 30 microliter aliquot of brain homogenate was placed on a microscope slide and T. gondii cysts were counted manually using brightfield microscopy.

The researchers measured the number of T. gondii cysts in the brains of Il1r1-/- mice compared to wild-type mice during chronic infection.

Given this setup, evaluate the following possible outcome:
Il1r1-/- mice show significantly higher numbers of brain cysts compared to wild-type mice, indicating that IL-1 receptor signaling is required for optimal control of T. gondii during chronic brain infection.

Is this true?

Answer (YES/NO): YES